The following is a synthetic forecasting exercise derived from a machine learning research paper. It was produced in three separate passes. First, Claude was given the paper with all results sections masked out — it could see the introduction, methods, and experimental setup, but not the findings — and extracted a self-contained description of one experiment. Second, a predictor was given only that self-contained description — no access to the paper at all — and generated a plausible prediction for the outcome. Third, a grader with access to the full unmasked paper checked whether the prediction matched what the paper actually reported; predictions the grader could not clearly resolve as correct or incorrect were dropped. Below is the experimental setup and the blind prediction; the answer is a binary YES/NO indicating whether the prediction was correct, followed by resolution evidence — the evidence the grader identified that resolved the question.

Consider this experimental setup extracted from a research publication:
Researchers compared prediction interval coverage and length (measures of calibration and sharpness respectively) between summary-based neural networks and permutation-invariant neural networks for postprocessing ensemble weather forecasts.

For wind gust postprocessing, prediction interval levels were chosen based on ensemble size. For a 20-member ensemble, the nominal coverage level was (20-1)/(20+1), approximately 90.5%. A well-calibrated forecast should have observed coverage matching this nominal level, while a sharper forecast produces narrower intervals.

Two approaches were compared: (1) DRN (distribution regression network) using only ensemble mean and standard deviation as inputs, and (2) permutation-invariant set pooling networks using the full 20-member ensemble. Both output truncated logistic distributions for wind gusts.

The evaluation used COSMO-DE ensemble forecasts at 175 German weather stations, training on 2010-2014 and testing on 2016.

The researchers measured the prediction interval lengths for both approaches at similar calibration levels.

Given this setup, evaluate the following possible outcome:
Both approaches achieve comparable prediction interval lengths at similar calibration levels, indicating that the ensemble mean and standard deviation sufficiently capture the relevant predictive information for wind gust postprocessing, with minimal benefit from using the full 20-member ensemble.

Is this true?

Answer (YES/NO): YES